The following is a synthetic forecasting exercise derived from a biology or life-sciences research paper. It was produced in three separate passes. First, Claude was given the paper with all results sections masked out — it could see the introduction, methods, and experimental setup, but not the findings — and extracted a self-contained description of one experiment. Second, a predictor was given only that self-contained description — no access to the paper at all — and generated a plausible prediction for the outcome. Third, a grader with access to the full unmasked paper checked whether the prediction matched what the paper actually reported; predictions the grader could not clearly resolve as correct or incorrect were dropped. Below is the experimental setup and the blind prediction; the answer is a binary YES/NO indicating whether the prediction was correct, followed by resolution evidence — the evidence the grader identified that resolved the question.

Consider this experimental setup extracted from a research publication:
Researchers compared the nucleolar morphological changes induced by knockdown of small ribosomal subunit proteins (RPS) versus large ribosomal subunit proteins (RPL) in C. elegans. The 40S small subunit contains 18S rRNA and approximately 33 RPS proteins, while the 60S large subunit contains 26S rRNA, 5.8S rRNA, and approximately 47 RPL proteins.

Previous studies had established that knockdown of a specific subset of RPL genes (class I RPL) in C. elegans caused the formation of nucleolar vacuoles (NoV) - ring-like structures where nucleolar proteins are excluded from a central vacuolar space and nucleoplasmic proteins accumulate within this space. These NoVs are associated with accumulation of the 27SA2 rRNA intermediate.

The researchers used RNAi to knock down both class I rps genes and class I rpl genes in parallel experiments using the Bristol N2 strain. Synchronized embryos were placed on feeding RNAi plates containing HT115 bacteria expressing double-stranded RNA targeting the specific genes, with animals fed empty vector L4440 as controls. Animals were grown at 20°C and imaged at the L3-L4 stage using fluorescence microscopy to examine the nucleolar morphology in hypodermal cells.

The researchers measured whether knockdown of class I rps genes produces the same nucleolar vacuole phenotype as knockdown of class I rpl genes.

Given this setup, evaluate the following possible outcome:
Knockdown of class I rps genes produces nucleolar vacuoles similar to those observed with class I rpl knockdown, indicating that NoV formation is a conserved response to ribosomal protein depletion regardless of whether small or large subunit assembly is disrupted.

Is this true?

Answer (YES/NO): NO